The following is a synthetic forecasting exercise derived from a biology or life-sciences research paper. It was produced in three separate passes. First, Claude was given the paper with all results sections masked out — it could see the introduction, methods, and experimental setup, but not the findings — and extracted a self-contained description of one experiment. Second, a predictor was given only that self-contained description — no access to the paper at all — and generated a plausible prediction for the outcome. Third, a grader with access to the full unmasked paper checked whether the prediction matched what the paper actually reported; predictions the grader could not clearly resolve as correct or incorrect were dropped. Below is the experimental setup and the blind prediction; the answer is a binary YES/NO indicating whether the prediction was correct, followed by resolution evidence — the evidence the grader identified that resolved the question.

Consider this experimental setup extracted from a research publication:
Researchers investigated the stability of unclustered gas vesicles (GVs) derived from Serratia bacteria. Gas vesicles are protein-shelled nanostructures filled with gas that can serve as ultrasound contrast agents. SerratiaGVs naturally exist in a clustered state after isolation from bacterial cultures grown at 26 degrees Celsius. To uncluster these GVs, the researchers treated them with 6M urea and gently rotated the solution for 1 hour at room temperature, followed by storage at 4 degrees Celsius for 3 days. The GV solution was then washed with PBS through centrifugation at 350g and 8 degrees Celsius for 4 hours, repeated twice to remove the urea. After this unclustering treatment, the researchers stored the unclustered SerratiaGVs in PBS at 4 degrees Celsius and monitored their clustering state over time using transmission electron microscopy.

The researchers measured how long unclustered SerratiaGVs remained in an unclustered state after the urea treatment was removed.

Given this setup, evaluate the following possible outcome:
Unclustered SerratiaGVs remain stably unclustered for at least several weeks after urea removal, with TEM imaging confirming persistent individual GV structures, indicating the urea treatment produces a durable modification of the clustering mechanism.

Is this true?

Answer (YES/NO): NO